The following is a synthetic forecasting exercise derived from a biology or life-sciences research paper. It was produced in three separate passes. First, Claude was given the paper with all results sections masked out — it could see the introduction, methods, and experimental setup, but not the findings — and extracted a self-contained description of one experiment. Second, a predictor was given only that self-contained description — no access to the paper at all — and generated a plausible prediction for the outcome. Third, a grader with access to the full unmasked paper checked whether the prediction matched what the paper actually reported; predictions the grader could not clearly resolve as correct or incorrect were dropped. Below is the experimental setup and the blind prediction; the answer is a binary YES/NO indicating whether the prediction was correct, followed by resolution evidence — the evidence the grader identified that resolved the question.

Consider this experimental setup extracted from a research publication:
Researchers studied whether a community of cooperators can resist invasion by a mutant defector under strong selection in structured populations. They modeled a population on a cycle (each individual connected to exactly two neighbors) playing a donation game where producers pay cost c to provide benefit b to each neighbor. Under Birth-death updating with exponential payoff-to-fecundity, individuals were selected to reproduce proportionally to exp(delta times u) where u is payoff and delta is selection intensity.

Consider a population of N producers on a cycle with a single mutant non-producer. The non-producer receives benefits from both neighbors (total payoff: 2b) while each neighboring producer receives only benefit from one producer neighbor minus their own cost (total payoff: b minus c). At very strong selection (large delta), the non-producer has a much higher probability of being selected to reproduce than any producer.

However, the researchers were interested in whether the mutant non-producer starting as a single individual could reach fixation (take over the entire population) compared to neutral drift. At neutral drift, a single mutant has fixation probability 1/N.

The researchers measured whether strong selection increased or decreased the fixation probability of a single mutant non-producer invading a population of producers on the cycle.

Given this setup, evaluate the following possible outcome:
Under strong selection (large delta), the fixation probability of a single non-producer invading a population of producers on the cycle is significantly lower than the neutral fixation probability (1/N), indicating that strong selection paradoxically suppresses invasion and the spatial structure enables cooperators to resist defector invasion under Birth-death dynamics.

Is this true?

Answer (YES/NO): YES